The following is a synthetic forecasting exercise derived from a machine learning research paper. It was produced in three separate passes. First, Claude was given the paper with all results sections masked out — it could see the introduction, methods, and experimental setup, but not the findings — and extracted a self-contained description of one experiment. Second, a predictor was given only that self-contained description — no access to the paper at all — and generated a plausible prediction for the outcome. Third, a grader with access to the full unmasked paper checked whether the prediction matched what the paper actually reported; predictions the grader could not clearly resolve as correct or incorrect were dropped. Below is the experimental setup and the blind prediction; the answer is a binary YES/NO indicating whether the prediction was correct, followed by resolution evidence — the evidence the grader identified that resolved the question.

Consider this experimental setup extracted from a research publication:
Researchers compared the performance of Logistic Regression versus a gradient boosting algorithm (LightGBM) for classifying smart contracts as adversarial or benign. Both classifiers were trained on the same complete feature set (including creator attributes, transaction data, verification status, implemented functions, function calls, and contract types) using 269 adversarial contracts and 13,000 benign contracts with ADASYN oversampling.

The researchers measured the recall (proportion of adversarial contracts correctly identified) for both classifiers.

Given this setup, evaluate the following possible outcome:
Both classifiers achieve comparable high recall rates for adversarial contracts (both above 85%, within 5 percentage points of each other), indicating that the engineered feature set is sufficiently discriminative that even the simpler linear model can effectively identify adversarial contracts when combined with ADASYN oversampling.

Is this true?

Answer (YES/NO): YES